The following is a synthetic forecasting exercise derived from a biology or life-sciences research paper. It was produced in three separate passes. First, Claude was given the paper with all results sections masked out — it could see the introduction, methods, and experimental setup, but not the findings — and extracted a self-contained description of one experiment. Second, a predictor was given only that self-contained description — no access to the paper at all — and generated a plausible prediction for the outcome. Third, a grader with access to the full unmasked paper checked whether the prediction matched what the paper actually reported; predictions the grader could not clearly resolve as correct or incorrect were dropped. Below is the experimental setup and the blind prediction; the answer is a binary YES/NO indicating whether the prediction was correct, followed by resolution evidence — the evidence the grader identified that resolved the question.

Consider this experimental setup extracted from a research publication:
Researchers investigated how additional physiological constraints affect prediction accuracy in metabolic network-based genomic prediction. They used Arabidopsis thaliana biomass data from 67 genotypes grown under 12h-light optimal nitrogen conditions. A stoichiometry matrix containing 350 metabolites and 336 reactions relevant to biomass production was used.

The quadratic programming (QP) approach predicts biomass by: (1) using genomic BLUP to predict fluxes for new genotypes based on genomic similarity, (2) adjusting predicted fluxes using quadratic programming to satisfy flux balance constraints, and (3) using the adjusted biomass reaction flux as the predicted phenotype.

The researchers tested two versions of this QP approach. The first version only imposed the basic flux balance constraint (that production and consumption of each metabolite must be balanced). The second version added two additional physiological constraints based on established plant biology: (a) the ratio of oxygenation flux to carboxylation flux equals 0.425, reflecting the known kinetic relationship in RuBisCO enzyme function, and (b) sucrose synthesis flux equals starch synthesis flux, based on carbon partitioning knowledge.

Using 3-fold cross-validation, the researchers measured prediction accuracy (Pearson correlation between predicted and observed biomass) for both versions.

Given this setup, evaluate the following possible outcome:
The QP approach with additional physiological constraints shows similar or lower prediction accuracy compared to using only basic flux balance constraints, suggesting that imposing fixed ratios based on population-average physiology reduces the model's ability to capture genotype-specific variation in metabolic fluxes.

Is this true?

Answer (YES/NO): NO